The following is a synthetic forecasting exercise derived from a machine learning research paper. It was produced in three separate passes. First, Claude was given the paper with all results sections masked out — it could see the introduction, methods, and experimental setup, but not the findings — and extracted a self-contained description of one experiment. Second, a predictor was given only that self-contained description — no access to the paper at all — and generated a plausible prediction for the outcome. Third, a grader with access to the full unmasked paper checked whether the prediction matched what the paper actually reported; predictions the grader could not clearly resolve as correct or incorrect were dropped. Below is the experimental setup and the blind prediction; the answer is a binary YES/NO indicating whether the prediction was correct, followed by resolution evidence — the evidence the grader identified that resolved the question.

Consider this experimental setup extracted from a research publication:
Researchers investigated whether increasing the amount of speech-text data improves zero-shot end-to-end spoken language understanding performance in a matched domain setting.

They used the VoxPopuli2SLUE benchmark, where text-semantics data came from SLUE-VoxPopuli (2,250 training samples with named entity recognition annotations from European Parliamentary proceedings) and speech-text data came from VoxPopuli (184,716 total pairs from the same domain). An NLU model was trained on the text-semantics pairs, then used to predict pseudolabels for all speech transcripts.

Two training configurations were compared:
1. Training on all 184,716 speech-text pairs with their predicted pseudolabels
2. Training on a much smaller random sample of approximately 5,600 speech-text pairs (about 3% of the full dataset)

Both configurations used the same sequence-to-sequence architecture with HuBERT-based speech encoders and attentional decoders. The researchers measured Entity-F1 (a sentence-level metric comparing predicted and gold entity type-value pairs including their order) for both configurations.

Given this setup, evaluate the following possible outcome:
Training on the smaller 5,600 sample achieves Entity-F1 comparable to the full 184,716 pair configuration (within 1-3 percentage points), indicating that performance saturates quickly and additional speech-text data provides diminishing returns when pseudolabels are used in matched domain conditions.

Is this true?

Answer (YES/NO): YES